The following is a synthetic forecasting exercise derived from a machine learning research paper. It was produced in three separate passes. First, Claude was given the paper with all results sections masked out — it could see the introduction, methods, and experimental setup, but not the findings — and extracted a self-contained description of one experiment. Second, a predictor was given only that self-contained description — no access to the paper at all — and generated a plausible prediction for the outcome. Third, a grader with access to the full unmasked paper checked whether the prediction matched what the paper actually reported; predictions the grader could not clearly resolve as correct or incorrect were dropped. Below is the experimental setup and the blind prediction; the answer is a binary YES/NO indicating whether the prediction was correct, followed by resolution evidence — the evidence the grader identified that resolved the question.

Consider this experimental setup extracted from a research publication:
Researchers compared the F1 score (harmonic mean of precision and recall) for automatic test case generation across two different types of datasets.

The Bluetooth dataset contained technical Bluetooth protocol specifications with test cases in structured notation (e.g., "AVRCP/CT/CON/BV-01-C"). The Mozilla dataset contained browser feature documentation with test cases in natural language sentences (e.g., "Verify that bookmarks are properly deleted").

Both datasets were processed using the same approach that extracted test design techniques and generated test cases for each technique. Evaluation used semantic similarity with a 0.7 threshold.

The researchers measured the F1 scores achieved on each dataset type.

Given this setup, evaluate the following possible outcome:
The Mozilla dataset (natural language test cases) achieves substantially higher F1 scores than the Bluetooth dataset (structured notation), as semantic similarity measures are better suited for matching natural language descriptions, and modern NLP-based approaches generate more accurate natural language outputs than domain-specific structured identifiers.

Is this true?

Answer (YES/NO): NO